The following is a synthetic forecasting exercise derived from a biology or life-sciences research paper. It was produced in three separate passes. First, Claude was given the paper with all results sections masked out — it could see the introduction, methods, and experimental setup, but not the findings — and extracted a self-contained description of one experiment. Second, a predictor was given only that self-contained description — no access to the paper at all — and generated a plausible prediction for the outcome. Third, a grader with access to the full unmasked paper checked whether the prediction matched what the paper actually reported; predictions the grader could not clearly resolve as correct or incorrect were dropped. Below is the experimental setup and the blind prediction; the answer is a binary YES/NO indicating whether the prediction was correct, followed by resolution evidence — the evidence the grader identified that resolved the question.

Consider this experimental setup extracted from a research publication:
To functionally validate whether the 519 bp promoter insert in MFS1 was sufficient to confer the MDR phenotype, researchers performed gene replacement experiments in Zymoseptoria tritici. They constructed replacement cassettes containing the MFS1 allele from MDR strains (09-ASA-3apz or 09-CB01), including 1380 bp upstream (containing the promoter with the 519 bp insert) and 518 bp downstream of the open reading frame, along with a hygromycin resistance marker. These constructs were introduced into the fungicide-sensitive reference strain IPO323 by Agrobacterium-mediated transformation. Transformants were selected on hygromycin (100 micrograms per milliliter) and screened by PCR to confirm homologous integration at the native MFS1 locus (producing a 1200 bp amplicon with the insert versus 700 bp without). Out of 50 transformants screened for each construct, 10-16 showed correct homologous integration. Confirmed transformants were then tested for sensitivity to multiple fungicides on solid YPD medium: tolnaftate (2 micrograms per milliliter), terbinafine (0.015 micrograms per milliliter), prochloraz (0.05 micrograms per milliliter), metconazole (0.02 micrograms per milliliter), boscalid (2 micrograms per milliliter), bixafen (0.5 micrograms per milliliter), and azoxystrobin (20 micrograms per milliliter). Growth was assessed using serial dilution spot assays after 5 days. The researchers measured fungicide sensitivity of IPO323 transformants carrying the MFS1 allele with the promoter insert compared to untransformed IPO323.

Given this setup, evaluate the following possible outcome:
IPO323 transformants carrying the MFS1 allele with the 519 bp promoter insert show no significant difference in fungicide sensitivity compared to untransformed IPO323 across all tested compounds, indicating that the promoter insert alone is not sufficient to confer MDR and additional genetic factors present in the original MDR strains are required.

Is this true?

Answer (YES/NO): NO